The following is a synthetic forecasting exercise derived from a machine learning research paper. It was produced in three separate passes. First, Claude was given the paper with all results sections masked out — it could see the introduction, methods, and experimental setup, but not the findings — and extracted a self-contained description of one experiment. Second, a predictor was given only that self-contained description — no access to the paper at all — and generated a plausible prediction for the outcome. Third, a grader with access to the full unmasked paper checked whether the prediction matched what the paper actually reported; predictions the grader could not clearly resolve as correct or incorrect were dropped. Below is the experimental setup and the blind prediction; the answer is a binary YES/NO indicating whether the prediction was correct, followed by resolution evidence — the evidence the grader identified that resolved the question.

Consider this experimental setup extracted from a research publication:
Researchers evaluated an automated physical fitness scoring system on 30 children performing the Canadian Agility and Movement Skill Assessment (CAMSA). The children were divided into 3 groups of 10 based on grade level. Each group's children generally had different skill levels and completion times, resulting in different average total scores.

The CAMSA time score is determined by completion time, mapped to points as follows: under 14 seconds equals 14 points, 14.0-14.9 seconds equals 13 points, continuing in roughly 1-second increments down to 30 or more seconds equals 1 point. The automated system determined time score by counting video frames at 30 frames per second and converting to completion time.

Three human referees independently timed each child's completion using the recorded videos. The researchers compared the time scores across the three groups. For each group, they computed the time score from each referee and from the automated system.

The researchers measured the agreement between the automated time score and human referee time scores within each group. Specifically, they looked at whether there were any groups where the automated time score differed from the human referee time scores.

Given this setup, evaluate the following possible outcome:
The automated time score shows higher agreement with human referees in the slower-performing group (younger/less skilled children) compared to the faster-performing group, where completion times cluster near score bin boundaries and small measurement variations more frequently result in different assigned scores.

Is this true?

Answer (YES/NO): YES